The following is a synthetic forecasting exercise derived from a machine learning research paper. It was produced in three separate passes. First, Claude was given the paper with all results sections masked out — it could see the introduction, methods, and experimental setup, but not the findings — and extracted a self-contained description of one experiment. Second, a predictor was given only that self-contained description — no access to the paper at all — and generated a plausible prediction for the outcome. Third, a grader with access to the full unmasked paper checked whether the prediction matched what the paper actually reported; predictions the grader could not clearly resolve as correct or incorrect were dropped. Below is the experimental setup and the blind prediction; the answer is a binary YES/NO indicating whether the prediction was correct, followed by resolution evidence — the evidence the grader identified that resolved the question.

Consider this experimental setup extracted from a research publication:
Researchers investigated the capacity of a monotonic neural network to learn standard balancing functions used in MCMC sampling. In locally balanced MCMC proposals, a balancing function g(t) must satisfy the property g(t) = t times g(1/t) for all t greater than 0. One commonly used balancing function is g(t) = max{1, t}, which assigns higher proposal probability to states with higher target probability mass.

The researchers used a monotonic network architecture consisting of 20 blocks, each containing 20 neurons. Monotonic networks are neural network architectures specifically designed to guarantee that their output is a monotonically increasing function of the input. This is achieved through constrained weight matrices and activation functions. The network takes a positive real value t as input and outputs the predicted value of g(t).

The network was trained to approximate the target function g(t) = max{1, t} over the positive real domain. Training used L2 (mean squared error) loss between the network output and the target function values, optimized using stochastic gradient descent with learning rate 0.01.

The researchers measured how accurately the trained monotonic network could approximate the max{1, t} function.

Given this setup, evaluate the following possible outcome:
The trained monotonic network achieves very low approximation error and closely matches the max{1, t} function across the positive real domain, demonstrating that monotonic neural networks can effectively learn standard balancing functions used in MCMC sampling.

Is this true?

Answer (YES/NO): NO